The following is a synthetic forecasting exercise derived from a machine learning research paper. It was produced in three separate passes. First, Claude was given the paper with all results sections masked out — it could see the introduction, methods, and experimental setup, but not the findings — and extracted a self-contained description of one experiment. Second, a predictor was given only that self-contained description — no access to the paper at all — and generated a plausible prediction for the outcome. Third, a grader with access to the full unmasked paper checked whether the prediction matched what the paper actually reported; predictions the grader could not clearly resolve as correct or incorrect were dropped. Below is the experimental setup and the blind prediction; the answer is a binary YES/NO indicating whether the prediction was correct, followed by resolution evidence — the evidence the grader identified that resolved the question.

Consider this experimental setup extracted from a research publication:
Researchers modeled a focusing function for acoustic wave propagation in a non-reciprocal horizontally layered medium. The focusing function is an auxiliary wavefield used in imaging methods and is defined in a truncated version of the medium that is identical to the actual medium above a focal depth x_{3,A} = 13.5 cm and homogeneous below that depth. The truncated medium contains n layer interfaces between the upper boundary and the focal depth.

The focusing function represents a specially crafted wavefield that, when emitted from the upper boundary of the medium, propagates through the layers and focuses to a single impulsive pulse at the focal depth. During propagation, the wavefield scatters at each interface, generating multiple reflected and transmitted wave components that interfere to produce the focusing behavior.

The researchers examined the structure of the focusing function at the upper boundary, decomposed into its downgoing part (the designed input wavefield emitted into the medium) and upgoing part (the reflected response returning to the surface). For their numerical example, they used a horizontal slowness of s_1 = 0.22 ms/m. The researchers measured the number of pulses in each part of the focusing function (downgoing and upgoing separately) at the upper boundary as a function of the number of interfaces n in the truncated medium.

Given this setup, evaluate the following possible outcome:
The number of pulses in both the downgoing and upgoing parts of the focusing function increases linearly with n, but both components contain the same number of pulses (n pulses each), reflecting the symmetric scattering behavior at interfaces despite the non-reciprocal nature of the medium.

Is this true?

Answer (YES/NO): NO